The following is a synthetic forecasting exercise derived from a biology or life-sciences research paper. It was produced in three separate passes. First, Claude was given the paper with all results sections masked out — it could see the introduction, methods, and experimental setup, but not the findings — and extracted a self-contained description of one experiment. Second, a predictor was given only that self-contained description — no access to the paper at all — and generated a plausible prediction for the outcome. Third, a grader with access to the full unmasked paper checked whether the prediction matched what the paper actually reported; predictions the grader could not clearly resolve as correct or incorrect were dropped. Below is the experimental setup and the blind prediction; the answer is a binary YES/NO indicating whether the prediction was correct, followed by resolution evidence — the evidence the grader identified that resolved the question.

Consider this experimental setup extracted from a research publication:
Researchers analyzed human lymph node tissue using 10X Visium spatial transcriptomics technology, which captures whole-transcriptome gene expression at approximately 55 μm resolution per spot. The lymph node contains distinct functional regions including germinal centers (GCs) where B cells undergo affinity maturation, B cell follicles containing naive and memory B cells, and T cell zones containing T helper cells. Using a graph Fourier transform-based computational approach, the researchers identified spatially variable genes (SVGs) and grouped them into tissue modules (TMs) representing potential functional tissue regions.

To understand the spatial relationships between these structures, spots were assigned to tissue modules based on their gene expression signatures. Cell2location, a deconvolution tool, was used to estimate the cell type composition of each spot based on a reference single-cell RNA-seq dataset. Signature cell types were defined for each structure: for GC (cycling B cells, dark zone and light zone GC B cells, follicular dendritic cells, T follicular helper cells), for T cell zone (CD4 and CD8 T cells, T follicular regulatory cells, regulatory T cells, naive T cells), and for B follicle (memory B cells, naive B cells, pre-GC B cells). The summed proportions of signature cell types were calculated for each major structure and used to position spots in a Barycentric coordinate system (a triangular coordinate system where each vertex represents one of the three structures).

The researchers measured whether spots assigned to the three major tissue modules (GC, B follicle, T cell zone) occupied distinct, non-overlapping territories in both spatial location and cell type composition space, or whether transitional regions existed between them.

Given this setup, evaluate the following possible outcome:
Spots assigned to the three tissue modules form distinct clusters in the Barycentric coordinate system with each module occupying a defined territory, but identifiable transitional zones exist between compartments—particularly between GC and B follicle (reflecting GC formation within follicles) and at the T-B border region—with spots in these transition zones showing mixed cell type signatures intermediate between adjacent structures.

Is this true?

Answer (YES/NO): YES